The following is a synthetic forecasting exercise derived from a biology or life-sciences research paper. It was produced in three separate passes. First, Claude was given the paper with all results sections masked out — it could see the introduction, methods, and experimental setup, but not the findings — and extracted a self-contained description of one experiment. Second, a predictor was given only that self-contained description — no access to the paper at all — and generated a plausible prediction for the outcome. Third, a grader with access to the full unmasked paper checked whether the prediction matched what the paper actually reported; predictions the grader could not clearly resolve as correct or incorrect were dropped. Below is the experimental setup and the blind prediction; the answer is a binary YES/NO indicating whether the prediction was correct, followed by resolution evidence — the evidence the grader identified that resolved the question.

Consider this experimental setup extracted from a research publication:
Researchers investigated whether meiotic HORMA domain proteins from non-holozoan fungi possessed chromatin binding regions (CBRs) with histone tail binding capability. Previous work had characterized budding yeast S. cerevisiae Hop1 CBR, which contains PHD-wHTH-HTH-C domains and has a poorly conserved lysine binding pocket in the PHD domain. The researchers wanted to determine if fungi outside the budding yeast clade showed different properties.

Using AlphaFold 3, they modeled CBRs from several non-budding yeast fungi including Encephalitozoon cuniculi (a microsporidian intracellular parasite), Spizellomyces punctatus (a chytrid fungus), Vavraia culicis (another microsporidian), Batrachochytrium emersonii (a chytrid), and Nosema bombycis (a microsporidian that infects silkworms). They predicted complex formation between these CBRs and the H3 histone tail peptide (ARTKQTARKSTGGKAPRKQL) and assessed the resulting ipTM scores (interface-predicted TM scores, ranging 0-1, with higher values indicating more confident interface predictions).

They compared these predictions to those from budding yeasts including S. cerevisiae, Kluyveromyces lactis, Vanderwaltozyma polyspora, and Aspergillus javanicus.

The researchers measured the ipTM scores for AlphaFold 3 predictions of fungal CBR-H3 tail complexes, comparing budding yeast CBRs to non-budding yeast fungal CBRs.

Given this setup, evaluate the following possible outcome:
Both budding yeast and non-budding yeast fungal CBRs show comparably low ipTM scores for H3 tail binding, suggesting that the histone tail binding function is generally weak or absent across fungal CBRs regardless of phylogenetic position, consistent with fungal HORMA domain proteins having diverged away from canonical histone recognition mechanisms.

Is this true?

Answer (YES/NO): NO